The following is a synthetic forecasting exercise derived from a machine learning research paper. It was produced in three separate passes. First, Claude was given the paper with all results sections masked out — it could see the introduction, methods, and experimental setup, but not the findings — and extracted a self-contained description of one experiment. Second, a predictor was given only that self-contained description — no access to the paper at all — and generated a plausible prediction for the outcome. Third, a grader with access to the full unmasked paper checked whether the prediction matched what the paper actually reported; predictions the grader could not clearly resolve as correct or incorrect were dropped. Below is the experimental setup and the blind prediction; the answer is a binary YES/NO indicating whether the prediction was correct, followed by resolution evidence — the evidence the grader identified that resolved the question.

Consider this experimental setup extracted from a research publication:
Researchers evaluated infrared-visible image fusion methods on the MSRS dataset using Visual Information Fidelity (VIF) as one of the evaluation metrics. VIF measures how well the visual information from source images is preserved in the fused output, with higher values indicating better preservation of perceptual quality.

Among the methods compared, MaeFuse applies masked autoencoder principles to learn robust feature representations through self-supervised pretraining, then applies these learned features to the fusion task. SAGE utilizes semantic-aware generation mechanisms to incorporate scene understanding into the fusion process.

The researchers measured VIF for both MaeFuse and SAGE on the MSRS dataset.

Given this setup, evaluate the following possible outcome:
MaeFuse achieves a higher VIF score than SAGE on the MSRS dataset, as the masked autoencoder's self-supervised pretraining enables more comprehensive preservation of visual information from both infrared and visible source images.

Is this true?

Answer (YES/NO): YES